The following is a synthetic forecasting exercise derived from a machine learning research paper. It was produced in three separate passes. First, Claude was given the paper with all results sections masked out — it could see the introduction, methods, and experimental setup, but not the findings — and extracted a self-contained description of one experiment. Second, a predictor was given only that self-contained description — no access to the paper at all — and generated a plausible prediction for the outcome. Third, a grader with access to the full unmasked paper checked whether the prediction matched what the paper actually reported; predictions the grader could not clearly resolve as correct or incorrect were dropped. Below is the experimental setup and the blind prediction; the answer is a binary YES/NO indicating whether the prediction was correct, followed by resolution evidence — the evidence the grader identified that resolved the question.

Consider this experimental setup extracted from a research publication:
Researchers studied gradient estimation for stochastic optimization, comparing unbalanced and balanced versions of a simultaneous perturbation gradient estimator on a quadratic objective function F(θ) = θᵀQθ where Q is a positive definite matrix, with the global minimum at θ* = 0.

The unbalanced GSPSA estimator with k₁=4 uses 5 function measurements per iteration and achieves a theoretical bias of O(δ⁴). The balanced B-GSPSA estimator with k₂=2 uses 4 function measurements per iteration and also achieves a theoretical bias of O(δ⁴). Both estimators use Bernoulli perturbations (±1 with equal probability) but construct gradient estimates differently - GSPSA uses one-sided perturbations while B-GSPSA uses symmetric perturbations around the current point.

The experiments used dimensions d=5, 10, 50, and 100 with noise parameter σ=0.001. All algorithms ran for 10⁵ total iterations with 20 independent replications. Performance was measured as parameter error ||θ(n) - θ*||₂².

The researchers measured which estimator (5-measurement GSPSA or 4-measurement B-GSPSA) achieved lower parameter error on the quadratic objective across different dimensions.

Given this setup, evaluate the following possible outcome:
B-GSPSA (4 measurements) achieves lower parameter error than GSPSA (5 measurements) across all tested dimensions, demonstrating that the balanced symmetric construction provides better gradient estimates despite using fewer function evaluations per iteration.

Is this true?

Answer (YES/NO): YES